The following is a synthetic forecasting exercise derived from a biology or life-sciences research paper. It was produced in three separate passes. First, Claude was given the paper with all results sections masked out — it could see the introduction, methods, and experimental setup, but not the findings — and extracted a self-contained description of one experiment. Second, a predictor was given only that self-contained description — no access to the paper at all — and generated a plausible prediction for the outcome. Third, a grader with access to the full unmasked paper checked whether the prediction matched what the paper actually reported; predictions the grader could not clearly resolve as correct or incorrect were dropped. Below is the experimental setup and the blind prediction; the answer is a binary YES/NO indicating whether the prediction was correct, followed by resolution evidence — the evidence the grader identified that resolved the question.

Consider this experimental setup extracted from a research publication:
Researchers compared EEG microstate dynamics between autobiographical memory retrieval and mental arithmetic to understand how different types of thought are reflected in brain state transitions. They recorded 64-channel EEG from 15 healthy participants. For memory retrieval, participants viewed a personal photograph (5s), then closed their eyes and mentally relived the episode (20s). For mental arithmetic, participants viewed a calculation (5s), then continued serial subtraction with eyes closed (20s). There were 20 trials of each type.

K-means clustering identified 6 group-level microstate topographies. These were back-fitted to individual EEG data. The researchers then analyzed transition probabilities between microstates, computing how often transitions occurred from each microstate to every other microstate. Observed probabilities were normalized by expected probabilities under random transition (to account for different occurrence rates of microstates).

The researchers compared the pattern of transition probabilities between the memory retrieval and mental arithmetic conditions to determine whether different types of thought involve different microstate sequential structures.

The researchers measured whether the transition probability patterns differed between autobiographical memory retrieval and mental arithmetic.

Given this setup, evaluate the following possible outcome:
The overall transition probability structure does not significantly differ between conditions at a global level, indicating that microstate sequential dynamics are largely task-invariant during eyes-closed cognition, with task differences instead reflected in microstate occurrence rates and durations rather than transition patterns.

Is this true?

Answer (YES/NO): NO